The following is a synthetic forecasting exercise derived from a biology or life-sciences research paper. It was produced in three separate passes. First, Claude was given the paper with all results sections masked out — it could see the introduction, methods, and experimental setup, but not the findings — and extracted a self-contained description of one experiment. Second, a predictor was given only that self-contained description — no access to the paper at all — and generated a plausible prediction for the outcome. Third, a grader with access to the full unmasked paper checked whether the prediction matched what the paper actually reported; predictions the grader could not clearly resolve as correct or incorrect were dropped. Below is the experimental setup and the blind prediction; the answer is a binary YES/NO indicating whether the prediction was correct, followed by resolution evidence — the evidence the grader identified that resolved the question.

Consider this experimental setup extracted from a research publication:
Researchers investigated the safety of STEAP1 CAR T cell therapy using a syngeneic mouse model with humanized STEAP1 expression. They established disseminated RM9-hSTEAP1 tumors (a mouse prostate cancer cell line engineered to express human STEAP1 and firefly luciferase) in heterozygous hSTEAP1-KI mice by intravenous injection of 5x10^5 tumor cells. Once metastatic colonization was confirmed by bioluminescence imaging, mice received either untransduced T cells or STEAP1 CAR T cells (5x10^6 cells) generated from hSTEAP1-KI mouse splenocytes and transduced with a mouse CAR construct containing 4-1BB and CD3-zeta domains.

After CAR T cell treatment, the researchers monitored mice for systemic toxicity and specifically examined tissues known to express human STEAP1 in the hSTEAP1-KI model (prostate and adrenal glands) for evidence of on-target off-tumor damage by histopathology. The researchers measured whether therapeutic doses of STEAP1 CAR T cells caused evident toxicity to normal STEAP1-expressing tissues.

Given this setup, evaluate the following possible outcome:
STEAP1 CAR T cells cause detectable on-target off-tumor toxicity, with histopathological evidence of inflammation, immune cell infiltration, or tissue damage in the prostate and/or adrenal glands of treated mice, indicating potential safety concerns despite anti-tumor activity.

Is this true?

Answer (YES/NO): NO